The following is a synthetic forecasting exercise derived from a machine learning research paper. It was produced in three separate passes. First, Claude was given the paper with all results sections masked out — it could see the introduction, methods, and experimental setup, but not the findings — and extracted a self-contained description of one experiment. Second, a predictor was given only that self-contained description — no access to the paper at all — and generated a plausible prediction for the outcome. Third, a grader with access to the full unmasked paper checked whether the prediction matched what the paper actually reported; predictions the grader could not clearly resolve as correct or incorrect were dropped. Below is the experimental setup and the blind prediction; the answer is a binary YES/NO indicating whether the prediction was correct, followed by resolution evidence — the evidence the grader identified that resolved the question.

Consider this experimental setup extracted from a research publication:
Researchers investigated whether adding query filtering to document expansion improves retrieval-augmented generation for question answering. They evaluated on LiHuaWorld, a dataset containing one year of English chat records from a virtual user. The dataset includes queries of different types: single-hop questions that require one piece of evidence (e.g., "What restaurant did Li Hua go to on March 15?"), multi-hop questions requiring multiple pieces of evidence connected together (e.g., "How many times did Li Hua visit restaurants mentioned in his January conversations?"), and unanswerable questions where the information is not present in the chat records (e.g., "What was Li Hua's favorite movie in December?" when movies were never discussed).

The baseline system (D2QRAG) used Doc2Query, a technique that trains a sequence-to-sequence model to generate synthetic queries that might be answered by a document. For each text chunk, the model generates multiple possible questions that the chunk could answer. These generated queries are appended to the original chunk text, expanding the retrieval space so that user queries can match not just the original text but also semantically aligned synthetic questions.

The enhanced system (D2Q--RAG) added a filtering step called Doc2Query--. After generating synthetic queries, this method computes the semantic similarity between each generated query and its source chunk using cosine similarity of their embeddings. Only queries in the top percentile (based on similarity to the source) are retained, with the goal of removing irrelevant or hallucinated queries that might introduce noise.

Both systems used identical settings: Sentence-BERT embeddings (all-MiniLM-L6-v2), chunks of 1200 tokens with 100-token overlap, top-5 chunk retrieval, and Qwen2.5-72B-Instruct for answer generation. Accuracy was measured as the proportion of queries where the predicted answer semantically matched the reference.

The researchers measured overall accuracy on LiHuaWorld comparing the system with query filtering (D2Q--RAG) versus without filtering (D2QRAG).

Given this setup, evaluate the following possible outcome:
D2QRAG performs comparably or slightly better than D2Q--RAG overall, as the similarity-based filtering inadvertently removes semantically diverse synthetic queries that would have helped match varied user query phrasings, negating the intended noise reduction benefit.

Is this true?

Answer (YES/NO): NO